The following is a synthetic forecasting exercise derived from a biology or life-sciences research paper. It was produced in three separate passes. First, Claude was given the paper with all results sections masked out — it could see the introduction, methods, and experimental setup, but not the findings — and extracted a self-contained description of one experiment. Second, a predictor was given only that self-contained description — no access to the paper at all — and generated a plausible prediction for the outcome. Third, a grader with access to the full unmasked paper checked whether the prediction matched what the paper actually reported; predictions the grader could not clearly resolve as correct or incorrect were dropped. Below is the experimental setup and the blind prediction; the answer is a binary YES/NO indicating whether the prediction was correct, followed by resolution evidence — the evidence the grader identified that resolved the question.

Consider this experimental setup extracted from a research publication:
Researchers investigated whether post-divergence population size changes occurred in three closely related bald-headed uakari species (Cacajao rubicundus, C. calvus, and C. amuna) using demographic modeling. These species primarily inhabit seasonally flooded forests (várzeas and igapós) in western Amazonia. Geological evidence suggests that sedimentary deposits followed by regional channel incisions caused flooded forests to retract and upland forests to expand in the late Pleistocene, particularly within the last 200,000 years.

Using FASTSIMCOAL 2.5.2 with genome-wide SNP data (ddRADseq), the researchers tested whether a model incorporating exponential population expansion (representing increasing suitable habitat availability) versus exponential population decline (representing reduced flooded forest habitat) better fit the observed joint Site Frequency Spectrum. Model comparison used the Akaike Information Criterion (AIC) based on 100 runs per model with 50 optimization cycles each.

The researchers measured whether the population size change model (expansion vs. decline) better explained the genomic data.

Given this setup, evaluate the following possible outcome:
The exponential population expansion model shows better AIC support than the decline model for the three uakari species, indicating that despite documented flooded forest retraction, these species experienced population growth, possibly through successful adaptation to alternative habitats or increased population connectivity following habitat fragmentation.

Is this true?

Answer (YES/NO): NO